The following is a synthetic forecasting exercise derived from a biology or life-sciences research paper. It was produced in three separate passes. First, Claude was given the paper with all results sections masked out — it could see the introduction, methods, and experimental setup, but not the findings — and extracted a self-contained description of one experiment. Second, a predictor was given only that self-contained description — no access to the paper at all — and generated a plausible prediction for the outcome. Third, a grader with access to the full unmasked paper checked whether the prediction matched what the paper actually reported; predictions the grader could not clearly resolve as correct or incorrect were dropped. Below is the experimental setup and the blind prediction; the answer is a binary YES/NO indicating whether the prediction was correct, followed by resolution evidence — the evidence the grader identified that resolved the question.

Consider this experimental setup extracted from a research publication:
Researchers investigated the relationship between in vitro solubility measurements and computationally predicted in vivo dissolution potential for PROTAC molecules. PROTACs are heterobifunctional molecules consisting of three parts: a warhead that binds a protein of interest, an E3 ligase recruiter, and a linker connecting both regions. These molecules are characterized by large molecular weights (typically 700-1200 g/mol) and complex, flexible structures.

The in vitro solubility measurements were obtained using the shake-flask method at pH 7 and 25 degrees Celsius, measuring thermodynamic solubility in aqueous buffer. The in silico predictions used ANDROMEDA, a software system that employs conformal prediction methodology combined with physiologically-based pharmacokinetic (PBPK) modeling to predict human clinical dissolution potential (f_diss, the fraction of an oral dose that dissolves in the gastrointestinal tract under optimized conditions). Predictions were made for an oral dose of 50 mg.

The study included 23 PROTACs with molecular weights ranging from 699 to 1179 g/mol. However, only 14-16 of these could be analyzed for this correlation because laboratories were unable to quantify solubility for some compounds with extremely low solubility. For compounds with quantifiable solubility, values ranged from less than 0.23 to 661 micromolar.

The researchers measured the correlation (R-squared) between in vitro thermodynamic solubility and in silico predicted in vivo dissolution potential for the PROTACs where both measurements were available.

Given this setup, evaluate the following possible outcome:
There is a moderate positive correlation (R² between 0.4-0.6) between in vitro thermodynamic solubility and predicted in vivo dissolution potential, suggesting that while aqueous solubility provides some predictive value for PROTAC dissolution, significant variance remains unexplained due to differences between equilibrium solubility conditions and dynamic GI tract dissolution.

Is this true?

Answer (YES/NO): NO